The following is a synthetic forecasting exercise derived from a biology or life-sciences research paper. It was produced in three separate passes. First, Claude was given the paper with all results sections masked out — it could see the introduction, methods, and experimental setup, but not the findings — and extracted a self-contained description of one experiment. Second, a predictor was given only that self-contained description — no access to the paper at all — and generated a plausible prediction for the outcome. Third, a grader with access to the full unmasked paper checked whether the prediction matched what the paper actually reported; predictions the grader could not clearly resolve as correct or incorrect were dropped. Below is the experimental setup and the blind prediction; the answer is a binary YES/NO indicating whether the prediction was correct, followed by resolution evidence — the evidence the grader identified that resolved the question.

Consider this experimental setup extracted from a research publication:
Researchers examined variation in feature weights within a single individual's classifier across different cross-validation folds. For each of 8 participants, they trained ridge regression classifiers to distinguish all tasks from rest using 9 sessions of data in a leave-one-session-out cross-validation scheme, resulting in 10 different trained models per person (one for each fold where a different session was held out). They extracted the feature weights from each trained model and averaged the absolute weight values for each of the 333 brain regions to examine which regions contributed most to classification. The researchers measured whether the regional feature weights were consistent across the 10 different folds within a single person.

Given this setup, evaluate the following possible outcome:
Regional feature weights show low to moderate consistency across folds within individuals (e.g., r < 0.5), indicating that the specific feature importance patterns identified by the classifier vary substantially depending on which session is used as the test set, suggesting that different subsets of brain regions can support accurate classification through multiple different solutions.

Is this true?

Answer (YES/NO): NO